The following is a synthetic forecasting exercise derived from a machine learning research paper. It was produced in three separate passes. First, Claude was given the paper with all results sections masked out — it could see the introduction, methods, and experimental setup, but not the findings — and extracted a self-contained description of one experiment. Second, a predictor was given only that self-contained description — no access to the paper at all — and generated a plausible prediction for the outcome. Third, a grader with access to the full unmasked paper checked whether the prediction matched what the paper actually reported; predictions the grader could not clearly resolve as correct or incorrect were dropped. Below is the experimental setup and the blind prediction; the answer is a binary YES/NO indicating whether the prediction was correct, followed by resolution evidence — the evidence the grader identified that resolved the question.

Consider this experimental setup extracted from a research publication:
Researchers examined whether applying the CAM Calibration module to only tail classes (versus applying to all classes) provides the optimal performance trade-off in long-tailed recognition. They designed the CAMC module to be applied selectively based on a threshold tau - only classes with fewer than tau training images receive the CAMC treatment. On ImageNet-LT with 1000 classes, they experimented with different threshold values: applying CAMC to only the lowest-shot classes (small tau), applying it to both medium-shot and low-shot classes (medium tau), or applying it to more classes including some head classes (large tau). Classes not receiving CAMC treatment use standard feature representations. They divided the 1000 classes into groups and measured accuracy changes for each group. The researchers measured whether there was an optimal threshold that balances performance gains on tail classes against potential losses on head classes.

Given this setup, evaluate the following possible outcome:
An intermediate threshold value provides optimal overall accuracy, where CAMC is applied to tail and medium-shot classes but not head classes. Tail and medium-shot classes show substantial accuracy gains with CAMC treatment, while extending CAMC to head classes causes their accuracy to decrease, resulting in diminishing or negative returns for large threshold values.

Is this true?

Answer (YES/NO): YES